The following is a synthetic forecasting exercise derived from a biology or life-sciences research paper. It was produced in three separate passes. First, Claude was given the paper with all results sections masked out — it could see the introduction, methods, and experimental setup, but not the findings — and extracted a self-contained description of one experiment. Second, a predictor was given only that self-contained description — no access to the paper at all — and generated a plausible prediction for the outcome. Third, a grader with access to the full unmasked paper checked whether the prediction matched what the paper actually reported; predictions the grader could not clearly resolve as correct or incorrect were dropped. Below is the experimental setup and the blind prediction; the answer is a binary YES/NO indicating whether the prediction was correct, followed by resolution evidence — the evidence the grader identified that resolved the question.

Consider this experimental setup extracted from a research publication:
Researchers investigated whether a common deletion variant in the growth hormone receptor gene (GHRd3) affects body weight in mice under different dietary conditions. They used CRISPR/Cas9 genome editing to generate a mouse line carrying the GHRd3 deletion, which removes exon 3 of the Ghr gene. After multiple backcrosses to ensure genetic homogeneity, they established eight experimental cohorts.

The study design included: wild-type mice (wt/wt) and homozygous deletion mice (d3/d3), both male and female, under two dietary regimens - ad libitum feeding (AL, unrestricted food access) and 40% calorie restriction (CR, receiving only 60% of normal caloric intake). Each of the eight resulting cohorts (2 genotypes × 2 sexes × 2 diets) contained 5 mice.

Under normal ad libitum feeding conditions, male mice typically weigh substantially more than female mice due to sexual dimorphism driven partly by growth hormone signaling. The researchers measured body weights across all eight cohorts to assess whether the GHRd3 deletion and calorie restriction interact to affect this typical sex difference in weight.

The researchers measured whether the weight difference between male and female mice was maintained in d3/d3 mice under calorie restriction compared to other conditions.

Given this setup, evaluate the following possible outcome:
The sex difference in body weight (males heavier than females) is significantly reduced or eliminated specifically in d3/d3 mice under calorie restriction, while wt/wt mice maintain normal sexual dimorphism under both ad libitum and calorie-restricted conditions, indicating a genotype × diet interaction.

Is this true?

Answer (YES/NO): YES